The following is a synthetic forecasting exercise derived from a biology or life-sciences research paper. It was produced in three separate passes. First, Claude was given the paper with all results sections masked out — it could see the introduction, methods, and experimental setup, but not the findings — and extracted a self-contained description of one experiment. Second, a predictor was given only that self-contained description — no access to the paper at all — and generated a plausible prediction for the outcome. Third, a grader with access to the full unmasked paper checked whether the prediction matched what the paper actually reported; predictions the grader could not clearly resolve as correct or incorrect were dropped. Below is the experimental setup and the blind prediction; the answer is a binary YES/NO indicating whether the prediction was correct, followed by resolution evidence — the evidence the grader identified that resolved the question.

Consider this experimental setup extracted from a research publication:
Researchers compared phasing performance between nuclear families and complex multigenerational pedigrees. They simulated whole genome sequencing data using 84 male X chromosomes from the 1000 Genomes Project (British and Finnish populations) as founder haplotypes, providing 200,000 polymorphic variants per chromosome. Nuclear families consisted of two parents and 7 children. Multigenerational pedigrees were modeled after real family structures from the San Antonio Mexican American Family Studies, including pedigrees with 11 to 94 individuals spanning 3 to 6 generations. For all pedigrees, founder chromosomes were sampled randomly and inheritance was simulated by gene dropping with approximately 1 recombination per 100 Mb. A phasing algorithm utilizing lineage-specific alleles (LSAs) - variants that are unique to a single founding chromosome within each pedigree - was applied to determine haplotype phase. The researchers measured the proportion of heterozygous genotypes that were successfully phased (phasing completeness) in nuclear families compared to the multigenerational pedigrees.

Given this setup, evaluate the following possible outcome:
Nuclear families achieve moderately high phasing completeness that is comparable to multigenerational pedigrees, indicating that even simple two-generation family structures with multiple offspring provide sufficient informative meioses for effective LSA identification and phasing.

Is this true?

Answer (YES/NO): NO